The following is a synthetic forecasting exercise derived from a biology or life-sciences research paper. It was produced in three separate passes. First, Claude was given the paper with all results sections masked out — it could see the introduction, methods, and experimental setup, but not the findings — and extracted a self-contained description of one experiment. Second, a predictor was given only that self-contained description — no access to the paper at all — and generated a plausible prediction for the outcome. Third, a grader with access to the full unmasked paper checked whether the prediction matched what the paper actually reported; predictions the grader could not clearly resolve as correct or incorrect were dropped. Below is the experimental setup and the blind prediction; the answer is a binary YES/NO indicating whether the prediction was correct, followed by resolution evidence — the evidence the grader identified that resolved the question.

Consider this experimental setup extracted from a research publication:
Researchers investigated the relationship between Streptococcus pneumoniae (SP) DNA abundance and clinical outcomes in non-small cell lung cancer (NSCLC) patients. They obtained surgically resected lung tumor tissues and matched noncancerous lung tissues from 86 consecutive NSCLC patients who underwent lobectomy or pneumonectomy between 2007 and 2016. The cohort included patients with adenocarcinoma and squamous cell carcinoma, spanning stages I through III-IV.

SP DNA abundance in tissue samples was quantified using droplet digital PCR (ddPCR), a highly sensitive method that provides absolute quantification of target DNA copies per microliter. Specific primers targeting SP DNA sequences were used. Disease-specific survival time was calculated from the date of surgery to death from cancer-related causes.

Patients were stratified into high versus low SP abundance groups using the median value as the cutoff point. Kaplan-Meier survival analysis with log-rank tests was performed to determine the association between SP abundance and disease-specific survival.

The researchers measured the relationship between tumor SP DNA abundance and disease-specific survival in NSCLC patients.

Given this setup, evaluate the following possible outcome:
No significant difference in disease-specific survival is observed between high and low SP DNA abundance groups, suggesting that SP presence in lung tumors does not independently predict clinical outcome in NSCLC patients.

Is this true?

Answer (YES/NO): NO